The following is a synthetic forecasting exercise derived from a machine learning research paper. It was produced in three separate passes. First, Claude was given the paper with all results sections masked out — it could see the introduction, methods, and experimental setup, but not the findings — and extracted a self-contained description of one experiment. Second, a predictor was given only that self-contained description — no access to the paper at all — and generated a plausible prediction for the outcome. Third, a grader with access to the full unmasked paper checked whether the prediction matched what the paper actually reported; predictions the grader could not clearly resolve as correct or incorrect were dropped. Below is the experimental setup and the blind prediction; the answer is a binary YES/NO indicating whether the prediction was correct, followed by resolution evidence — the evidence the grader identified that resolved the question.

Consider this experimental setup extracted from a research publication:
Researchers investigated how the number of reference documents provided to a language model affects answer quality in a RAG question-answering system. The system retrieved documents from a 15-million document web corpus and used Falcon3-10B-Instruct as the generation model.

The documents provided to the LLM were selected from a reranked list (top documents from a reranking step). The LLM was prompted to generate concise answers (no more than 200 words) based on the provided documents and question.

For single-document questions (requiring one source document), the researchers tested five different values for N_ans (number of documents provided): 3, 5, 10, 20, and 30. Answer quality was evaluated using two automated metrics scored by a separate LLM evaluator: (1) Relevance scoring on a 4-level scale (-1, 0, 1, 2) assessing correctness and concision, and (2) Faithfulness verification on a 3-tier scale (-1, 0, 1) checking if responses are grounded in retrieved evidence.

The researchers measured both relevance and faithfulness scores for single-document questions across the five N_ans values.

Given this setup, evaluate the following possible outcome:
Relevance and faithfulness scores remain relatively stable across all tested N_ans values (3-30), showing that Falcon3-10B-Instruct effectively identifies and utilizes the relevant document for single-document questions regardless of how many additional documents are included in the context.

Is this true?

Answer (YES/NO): NO